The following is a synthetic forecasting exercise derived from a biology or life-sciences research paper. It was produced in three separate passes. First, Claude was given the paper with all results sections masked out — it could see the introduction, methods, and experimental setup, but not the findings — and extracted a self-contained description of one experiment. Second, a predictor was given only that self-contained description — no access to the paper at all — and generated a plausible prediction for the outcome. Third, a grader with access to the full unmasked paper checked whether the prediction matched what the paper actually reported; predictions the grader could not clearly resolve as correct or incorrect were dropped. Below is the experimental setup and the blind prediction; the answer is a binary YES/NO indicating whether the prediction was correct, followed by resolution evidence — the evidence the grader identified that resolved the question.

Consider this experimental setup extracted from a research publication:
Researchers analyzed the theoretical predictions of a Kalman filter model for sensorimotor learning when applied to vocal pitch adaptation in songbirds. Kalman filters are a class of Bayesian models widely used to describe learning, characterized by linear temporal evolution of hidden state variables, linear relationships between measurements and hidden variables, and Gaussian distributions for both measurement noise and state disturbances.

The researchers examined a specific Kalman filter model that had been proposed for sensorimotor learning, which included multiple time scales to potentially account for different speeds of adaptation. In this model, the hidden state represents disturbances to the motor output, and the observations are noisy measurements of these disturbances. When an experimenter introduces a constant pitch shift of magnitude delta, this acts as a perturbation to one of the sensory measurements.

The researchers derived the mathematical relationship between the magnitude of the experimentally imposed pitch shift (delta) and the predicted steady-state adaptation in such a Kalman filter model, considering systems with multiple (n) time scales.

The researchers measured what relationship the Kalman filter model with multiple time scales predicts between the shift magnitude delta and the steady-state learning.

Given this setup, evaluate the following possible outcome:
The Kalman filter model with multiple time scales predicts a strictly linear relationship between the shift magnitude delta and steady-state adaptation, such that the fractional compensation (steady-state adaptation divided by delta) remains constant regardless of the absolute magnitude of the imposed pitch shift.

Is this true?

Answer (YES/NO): YES